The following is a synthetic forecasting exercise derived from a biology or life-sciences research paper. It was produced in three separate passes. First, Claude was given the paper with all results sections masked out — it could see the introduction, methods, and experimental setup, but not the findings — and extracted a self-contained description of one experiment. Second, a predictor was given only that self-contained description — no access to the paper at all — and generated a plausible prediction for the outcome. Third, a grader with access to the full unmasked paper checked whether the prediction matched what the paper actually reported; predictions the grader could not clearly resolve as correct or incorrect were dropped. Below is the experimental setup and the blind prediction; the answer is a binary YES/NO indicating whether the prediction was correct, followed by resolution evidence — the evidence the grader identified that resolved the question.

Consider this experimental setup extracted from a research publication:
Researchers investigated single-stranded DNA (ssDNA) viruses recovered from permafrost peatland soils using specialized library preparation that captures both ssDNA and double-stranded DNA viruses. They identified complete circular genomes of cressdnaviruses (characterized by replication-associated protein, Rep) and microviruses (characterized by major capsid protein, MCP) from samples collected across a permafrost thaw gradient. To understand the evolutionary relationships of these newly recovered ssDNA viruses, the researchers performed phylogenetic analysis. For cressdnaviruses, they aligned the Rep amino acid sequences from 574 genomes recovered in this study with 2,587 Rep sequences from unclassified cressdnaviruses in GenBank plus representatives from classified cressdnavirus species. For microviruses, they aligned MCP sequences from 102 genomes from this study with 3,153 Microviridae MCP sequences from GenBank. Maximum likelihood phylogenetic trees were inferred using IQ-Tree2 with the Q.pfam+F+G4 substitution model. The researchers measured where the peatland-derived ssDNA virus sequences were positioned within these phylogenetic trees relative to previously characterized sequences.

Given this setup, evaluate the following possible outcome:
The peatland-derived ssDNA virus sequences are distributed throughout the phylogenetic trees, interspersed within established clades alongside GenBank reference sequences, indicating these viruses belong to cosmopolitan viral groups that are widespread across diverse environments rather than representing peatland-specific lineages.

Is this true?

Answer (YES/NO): NO